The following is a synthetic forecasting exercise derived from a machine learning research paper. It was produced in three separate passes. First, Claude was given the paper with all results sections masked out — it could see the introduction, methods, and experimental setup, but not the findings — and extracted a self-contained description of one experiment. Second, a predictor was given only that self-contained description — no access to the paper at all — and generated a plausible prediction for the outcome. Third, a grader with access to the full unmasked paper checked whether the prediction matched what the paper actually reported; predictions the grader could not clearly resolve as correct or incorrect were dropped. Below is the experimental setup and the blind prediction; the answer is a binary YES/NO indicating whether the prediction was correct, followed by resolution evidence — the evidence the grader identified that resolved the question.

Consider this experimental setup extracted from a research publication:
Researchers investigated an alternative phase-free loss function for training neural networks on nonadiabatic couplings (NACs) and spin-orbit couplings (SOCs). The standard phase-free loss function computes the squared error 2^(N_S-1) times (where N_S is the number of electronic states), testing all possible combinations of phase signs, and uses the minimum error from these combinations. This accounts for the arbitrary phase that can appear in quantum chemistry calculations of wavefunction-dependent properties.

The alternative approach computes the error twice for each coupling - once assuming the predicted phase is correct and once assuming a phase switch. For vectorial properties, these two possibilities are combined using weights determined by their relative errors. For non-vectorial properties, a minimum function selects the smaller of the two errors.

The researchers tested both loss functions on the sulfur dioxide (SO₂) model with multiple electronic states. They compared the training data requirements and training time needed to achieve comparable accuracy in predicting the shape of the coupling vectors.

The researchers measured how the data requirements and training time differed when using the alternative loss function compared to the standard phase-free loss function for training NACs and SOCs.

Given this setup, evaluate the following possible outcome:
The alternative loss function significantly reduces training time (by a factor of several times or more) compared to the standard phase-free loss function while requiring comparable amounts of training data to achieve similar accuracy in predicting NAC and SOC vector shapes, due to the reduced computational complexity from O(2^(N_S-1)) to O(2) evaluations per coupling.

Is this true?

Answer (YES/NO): NO